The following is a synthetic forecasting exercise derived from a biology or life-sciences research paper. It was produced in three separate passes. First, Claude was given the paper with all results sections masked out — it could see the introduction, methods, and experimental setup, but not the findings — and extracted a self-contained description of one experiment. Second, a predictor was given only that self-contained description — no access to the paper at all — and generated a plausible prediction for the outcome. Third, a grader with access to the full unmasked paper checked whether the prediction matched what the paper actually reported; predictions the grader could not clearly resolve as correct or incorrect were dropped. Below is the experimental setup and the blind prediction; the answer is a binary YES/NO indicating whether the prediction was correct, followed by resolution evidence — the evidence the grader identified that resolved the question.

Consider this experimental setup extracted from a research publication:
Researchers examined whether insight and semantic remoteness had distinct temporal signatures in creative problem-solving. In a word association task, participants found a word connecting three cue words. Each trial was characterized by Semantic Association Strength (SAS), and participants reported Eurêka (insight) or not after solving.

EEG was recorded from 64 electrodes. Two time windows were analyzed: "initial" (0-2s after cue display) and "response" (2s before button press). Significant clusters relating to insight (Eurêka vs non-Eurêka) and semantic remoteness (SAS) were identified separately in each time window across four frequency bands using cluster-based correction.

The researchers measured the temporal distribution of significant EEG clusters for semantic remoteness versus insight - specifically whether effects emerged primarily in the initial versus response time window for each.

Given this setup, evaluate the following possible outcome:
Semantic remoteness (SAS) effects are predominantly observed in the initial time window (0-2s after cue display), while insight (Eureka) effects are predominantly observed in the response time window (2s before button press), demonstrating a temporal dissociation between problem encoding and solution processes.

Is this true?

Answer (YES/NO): YES